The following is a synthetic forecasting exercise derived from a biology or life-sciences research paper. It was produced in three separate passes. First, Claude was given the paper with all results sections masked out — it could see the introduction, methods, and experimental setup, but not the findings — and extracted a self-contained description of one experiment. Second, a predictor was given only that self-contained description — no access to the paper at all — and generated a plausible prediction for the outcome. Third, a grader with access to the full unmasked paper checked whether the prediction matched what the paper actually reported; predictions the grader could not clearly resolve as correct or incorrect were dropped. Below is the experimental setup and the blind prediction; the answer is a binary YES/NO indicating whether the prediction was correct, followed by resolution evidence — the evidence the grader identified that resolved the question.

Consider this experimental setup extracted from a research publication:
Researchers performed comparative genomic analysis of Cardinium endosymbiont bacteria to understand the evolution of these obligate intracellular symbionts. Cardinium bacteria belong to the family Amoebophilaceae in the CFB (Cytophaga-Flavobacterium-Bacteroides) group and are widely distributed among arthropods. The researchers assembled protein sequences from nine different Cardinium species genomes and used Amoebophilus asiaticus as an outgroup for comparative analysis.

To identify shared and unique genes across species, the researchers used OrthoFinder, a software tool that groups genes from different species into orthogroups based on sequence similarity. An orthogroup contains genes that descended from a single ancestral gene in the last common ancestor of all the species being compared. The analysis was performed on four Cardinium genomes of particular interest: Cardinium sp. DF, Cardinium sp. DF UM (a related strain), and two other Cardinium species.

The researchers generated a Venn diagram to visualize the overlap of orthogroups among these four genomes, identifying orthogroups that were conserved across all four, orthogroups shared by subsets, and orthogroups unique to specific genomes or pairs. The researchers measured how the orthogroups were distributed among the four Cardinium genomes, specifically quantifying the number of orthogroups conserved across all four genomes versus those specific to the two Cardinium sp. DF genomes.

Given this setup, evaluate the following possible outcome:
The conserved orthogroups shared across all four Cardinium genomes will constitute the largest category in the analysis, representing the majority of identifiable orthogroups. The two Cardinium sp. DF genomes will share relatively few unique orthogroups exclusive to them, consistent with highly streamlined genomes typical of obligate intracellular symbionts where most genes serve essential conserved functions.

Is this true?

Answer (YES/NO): NO